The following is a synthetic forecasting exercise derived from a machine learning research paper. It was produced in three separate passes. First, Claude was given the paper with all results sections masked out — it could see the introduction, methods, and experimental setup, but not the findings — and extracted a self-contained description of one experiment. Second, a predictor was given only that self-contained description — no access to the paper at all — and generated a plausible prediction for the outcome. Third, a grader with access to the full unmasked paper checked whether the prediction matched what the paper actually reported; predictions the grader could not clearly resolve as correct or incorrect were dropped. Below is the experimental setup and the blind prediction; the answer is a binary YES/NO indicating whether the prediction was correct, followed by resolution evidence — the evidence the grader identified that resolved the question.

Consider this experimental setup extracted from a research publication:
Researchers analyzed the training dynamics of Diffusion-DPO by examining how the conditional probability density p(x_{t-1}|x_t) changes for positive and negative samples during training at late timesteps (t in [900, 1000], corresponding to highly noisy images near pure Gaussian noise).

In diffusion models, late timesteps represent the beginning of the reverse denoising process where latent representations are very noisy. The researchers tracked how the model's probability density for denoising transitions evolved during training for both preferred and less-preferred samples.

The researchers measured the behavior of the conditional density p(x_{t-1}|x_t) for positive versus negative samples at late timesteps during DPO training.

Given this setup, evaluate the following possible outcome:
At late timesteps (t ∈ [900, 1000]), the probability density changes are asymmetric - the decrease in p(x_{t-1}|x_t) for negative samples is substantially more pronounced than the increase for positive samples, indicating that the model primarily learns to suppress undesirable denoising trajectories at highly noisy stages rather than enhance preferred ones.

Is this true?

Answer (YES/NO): NO